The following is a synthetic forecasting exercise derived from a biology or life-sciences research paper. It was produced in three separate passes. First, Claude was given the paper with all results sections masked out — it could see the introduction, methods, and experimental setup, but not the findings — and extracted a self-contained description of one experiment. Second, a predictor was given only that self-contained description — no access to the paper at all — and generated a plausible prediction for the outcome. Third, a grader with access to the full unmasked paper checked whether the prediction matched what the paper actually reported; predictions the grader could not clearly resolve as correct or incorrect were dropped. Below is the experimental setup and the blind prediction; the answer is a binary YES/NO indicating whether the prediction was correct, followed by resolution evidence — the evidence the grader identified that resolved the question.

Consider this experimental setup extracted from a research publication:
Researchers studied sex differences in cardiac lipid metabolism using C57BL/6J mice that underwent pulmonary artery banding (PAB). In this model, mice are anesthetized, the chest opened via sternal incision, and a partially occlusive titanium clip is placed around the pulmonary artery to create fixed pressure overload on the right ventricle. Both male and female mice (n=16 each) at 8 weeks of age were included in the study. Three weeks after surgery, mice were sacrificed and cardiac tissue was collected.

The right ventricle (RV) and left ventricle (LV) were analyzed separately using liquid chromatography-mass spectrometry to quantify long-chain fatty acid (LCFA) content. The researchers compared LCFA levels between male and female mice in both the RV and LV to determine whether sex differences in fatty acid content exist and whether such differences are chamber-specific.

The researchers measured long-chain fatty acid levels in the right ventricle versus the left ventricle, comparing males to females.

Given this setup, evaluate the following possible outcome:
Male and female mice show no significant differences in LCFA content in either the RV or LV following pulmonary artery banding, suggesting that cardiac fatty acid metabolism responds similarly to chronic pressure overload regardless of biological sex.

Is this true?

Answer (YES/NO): NO